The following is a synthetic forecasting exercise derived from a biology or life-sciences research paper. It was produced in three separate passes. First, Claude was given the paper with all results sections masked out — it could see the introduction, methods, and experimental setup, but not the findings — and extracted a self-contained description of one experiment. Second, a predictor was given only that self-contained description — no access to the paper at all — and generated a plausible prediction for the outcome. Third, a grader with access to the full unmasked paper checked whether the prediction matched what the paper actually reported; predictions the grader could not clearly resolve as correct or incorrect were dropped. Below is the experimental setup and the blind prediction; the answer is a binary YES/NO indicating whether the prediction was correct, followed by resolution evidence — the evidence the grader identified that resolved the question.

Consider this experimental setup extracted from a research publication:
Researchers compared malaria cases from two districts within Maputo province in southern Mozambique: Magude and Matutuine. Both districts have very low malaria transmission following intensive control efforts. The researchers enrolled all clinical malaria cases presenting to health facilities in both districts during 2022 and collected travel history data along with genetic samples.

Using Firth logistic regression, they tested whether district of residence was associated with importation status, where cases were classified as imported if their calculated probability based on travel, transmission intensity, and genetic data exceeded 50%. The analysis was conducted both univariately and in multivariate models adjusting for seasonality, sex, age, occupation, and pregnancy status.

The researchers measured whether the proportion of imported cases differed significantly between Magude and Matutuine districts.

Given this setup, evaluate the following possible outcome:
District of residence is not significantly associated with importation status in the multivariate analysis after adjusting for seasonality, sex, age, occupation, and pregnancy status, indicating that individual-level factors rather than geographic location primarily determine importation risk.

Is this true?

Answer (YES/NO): NO